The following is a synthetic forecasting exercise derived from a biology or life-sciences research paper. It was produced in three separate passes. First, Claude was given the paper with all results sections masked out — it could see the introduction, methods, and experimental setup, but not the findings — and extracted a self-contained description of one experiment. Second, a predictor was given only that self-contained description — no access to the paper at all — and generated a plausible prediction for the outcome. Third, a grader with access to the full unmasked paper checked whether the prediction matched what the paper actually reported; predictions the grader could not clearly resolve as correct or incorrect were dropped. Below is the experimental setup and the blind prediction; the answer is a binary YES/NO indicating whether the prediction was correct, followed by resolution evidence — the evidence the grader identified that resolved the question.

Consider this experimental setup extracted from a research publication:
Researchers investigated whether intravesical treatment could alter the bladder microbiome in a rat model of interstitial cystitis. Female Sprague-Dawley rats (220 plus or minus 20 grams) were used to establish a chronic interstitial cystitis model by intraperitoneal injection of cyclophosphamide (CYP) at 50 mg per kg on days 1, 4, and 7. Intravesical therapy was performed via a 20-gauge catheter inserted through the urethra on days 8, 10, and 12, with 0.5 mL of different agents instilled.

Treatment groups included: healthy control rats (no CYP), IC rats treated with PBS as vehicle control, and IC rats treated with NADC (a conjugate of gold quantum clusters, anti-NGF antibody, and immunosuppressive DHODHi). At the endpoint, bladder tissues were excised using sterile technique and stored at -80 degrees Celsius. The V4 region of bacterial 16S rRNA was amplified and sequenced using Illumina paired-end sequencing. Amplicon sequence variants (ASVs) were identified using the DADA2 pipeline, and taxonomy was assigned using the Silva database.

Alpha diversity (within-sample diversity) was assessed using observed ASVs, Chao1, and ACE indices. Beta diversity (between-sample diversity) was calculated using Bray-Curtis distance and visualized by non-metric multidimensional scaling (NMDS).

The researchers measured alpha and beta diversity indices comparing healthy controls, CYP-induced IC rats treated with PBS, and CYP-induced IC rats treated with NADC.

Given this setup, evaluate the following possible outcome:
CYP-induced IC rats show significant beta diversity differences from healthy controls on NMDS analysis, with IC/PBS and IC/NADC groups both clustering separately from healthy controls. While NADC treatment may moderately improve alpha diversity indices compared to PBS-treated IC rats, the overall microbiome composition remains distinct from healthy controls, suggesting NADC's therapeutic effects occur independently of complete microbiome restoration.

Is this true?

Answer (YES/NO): NO